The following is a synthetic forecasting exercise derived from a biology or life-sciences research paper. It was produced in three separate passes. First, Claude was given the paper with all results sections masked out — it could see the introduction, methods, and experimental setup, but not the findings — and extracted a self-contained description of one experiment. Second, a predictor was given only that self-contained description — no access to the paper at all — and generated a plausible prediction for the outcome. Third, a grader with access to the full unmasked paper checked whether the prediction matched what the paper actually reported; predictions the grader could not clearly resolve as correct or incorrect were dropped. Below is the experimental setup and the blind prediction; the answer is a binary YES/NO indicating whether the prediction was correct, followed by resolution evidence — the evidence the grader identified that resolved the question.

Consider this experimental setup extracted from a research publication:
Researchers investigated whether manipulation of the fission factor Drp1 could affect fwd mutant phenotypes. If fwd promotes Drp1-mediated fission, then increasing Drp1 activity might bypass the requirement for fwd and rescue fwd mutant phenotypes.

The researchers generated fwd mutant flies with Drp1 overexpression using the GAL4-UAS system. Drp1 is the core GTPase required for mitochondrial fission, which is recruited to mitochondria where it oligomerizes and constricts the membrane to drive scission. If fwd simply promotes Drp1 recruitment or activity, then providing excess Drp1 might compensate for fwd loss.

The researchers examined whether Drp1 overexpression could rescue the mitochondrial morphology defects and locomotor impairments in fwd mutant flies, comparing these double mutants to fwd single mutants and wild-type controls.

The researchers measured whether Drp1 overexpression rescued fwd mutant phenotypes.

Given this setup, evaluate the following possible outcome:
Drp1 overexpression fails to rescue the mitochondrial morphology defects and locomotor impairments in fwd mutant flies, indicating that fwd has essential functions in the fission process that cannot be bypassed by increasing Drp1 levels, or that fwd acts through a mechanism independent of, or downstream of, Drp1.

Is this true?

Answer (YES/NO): YES